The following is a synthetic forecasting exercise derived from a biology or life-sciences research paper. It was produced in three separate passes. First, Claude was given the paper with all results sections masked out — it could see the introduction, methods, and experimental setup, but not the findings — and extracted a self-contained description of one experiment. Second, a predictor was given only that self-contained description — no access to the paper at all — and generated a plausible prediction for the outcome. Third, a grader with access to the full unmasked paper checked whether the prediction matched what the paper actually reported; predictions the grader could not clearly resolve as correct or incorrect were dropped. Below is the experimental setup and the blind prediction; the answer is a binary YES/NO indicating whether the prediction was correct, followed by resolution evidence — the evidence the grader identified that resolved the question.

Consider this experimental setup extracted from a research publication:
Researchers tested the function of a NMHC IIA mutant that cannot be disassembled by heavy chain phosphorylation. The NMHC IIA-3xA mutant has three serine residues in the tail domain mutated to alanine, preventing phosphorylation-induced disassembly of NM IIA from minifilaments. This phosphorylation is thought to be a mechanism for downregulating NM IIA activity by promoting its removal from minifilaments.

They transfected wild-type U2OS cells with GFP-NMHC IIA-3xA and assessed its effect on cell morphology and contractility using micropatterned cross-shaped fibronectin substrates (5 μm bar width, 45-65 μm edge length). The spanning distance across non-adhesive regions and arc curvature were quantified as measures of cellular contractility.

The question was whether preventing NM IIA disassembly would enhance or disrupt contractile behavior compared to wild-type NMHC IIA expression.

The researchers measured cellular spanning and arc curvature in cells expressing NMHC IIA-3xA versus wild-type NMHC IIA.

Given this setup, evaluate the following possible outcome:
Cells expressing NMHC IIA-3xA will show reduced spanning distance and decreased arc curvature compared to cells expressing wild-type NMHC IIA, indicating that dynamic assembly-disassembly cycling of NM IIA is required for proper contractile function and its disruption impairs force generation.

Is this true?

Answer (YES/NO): NO